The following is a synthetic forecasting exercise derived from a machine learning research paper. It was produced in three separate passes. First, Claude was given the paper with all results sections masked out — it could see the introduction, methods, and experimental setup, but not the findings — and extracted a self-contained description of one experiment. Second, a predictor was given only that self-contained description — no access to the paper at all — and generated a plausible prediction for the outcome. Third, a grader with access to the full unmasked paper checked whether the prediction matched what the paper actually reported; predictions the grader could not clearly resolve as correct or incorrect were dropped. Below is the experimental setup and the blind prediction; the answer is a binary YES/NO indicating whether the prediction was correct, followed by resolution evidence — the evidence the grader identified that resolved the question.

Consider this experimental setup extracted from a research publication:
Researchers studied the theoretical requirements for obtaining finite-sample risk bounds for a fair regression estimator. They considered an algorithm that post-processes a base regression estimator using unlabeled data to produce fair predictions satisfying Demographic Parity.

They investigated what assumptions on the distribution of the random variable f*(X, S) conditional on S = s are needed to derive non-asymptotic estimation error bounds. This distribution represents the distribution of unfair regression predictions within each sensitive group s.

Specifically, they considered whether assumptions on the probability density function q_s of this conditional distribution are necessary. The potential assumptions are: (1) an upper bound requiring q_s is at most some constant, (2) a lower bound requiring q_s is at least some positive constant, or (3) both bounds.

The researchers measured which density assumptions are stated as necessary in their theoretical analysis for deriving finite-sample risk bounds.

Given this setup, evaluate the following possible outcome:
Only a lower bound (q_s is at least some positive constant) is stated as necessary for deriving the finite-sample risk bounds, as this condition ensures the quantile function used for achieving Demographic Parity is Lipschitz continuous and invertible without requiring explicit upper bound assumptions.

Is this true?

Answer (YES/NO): NO